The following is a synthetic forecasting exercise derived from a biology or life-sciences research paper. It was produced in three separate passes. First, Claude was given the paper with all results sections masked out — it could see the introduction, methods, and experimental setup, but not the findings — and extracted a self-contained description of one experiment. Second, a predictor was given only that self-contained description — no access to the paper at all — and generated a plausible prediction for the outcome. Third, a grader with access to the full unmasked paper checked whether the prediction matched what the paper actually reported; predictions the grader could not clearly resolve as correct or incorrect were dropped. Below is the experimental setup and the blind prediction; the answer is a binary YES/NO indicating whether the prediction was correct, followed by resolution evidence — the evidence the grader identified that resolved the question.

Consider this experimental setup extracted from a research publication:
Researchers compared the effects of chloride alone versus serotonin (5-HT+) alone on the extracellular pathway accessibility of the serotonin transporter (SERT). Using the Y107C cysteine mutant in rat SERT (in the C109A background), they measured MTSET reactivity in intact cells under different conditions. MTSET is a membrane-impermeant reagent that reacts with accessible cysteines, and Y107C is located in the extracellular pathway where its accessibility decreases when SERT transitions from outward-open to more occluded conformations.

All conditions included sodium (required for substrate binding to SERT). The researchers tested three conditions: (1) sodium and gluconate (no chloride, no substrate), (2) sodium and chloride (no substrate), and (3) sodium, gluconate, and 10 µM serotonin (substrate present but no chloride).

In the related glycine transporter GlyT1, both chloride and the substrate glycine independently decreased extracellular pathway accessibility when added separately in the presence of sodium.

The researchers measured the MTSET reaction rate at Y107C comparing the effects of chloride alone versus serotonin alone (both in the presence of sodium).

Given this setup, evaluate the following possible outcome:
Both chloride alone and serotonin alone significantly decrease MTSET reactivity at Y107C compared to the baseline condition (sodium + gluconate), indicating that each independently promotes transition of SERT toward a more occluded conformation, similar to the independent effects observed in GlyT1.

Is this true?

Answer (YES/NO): YES